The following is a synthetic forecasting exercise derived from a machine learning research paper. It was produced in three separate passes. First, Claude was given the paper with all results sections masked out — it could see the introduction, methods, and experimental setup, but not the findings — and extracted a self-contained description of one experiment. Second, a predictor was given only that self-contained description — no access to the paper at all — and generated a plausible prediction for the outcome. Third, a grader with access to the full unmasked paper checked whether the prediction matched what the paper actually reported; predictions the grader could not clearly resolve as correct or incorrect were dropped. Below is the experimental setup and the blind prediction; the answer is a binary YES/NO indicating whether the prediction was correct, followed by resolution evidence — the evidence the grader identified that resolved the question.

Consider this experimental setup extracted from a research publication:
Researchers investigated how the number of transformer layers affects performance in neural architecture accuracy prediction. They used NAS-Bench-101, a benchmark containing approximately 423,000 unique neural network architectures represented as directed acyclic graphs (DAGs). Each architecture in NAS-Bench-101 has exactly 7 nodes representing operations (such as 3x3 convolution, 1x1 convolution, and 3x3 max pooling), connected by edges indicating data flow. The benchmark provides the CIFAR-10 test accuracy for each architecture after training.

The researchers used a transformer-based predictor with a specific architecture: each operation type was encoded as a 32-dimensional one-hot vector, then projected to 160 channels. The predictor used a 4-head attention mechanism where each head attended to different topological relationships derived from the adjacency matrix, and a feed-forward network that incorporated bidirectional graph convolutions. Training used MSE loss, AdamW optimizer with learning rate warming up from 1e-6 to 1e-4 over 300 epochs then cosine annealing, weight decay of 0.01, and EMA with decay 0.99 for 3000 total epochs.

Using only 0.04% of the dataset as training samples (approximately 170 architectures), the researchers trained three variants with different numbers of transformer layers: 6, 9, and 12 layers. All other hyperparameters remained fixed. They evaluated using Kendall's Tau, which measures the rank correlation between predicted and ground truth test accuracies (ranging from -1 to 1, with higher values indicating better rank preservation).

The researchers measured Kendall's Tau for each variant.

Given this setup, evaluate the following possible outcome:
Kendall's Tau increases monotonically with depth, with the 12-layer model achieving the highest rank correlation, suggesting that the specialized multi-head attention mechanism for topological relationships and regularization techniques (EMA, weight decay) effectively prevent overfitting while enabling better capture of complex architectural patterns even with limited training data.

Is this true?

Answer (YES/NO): YES